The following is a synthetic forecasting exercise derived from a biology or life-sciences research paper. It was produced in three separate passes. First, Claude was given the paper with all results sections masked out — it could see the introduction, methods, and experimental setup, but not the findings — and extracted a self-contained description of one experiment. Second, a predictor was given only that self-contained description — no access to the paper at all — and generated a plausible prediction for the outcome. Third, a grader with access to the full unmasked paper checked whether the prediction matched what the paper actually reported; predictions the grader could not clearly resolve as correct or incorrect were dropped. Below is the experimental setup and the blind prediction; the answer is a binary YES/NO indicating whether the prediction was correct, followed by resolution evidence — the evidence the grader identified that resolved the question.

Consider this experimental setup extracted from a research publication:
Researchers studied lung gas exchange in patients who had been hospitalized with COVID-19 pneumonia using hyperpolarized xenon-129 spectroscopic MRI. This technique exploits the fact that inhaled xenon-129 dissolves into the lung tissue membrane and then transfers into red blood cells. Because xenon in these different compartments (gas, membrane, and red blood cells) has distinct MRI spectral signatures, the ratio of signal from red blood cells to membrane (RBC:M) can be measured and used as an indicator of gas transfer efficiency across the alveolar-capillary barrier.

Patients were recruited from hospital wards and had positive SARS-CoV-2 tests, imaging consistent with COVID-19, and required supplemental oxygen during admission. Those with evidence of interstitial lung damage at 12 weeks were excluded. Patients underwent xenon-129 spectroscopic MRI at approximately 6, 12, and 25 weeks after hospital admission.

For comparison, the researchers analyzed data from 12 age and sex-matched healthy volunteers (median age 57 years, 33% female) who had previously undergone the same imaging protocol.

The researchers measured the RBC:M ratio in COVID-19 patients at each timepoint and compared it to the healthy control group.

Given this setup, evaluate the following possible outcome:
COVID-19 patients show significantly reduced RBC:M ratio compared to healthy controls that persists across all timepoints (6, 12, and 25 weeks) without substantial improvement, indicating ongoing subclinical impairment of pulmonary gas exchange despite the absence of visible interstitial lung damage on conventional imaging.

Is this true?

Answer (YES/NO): NO